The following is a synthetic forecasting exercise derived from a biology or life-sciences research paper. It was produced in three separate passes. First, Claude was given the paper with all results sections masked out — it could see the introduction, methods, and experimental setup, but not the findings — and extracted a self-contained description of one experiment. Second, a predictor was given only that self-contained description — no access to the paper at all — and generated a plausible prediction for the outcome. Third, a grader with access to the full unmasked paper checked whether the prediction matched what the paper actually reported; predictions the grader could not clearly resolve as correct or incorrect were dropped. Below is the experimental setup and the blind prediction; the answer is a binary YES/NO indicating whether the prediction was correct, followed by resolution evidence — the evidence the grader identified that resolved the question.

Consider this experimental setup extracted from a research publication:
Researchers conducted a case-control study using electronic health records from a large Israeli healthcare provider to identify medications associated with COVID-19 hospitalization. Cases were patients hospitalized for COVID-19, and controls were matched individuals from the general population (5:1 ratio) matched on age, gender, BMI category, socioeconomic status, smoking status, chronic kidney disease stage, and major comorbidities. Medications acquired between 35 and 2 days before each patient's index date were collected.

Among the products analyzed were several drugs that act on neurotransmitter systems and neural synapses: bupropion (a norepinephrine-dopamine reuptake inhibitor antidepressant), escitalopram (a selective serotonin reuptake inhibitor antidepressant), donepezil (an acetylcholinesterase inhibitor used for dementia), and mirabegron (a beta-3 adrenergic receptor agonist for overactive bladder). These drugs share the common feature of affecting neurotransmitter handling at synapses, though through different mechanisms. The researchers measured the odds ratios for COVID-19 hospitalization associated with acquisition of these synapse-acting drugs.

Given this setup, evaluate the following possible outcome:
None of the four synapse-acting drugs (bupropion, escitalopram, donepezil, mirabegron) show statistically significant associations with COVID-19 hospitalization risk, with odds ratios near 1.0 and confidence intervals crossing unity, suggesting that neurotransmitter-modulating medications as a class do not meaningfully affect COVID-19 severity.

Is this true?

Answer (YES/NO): NO